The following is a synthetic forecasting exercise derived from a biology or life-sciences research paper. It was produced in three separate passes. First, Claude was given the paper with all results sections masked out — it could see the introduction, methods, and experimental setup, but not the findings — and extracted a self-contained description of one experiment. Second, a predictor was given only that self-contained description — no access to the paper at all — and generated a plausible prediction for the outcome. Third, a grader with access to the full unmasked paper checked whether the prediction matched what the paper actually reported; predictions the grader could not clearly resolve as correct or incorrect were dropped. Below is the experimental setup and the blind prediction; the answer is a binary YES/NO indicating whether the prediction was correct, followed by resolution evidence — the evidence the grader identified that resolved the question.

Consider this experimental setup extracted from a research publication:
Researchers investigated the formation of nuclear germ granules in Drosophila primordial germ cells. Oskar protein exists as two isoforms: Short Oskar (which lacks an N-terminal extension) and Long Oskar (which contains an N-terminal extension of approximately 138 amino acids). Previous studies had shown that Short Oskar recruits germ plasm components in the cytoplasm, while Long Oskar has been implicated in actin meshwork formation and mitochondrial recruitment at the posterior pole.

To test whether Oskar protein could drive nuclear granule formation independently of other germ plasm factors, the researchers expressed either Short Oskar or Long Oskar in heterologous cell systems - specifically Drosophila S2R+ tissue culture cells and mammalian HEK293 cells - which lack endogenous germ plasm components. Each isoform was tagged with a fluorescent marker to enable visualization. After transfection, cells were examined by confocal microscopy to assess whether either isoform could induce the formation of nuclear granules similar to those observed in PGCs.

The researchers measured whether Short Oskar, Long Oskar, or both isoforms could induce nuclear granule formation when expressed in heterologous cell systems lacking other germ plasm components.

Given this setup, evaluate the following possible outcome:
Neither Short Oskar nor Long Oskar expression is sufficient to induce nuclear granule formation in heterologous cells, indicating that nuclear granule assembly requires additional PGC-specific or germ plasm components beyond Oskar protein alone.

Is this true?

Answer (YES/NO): NO